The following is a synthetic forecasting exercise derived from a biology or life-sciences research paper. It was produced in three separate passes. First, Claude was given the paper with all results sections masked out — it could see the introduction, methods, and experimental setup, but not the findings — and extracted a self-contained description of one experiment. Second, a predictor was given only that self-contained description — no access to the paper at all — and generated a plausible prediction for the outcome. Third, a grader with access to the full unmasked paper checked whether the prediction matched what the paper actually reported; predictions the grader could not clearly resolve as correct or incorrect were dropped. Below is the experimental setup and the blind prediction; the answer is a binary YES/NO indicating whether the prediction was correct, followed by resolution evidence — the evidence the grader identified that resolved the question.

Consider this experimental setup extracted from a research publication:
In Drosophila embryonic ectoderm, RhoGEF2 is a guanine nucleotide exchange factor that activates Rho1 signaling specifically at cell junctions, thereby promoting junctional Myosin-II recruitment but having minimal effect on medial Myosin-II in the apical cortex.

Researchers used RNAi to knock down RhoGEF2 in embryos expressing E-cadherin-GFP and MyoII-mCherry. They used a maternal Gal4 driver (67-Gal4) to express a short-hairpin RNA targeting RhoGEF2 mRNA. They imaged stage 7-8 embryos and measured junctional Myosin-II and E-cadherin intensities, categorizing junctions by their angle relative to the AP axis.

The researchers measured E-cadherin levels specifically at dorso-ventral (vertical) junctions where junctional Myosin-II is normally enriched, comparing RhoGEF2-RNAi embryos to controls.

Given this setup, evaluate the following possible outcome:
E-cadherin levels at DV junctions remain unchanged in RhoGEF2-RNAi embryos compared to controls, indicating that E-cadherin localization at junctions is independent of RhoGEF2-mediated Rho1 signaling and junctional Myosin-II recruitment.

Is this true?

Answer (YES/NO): NO